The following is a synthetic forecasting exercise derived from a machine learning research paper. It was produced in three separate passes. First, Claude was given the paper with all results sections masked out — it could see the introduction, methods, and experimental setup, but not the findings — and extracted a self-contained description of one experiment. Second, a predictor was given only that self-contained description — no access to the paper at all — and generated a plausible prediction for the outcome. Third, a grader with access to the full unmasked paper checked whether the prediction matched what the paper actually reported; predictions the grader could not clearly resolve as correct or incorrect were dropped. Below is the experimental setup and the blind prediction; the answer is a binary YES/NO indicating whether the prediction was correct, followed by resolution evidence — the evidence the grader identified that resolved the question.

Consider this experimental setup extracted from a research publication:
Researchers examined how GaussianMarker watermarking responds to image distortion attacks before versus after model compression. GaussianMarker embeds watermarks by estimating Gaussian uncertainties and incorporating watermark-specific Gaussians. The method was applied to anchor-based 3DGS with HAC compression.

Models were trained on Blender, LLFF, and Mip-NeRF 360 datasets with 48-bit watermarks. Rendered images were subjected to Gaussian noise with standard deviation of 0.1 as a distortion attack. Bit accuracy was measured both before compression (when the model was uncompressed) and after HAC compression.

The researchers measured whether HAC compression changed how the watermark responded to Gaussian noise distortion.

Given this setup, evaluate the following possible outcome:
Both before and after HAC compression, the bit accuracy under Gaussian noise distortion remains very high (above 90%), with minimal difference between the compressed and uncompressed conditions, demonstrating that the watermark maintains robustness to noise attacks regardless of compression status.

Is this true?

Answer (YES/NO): NO